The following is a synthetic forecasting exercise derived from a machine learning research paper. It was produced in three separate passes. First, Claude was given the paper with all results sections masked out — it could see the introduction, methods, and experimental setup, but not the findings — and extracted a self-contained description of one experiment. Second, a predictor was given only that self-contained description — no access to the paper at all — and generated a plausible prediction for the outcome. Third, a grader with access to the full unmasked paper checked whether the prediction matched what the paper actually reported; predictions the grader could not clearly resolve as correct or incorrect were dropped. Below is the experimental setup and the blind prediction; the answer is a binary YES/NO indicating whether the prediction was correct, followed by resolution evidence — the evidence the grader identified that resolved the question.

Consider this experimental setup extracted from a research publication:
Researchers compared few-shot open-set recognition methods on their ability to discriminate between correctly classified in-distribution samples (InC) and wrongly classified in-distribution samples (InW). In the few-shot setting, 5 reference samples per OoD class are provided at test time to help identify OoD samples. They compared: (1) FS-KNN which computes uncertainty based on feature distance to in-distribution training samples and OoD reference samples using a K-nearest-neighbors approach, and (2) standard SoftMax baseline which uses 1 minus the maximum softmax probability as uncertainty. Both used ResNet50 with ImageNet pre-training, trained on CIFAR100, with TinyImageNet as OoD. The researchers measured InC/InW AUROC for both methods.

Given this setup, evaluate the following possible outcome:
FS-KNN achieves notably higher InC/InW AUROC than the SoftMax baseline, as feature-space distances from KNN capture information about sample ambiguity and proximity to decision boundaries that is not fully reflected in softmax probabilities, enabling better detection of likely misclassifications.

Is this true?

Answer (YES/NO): NO